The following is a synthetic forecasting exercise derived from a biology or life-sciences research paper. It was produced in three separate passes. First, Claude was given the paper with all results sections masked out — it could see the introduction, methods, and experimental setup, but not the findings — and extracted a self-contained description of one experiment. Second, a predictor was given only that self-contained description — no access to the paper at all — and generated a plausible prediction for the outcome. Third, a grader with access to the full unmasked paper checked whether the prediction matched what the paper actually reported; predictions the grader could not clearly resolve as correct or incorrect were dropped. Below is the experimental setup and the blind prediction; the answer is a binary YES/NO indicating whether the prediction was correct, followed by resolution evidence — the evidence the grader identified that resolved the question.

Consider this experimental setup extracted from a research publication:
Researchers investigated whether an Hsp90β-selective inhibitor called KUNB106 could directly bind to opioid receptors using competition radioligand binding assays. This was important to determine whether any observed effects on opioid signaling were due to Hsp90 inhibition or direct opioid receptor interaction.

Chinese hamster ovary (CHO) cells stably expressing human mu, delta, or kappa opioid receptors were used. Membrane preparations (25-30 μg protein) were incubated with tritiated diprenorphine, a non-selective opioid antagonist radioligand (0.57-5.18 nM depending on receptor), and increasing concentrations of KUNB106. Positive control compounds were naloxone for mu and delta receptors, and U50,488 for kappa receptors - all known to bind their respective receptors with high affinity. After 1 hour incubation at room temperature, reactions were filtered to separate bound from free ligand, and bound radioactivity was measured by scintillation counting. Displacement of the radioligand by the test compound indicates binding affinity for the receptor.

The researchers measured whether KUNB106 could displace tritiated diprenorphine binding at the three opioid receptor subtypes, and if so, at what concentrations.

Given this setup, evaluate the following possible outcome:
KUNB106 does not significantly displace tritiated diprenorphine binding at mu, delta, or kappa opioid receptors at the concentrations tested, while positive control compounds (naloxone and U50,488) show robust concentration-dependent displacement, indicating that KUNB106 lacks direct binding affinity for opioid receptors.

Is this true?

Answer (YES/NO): YES